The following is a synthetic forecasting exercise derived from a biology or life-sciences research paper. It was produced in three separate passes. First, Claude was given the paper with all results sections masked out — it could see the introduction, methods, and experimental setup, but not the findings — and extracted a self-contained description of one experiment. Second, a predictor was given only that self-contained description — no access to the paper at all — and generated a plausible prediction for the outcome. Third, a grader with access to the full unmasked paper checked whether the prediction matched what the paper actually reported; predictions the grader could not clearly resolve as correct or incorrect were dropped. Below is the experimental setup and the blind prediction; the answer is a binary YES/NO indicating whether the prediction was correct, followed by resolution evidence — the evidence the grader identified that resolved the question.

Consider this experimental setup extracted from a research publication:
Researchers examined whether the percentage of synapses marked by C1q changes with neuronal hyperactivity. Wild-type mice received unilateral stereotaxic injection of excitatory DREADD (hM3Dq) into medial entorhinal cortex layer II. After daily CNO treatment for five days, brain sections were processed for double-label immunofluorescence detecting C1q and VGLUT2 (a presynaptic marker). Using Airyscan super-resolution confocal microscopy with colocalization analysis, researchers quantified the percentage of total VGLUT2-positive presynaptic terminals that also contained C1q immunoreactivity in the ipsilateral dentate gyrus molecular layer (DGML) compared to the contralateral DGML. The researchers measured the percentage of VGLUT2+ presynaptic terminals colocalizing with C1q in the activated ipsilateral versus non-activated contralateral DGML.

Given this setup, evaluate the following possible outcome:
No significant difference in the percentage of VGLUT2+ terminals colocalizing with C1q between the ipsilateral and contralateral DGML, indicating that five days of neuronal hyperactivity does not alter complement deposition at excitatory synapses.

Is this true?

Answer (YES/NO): NO